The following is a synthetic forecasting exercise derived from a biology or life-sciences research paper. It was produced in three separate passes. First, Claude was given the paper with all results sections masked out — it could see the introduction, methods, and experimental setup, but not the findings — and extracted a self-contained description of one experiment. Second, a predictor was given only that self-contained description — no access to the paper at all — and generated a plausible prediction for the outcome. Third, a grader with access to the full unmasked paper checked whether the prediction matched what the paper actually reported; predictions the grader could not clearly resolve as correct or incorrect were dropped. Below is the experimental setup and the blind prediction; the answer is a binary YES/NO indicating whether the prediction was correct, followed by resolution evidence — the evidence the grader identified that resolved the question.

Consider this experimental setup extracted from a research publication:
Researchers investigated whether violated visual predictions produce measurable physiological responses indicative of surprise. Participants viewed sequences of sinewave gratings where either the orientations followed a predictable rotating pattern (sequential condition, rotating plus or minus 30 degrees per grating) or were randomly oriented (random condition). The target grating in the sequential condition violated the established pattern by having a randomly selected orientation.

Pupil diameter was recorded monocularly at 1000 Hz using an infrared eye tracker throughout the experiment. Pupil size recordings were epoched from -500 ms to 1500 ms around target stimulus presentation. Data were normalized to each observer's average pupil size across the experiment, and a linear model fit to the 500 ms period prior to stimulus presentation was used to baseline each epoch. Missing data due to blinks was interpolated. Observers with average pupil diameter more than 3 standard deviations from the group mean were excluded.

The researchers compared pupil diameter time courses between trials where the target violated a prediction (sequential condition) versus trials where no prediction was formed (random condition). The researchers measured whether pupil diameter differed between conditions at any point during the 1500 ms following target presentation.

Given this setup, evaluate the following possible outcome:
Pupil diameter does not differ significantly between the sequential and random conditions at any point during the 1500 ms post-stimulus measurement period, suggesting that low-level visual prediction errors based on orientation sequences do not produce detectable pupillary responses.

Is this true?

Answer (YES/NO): NO